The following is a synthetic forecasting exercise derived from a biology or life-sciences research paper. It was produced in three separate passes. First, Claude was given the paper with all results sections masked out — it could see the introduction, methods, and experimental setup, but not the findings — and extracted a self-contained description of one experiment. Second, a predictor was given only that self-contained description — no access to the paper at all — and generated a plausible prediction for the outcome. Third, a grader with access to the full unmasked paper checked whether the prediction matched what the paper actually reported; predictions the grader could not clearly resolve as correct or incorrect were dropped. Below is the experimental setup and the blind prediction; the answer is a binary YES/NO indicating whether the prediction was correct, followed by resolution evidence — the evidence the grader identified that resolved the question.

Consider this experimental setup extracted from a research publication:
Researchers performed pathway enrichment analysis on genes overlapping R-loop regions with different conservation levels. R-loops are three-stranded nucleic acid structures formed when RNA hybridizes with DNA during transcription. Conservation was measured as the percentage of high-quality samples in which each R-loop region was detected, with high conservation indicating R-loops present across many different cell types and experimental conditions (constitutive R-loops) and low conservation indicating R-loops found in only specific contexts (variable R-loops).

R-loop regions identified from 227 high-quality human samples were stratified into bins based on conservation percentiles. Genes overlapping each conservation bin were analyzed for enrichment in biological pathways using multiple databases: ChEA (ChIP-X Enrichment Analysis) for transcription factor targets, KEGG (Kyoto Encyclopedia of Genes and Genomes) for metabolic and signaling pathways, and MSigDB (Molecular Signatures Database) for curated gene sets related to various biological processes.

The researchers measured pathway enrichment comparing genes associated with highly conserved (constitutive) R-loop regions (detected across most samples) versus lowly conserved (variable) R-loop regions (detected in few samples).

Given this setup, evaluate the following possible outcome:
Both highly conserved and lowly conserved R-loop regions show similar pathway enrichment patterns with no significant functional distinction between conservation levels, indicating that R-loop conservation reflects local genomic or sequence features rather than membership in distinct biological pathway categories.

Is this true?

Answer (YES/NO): NO